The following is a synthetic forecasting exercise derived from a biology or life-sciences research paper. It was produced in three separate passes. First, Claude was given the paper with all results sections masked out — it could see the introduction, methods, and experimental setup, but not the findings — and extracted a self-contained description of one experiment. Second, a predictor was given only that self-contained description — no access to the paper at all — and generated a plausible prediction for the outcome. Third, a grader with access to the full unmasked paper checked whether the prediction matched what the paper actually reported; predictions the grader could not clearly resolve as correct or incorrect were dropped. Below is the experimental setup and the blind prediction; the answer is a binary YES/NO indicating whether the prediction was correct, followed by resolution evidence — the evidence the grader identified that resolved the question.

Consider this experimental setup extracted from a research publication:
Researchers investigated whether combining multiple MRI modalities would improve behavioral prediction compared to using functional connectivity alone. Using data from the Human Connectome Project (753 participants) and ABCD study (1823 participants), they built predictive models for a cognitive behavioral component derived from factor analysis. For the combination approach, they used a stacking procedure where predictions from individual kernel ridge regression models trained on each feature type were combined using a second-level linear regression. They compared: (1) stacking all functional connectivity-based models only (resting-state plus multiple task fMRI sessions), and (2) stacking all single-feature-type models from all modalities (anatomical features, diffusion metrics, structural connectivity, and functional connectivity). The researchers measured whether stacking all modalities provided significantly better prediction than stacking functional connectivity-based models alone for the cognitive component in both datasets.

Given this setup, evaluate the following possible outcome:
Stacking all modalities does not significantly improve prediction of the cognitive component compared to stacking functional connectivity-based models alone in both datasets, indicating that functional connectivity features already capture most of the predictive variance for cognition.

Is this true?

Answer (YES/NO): YES